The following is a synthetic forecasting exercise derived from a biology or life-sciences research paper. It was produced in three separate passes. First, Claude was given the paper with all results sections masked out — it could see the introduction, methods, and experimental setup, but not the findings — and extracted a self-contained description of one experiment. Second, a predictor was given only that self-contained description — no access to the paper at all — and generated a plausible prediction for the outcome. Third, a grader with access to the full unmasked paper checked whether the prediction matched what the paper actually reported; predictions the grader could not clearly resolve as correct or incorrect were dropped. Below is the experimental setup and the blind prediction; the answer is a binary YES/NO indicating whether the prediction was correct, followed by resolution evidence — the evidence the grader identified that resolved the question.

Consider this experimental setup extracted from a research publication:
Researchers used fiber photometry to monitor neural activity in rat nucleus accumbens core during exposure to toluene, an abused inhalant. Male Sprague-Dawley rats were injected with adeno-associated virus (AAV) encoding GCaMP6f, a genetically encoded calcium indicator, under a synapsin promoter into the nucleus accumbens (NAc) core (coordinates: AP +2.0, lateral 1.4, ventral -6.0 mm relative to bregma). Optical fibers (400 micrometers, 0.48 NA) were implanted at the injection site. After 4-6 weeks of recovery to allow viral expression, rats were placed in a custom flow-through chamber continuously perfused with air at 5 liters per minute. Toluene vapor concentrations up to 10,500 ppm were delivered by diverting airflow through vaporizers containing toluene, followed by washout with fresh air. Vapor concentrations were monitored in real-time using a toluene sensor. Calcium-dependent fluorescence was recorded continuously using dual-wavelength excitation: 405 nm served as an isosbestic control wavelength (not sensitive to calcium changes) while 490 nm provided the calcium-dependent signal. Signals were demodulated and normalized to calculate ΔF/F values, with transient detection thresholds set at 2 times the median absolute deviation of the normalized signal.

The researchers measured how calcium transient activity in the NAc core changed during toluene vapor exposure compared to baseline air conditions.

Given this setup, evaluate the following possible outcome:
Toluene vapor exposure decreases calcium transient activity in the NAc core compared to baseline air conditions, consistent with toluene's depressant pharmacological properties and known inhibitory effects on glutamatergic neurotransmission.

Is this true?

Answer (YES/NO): YES